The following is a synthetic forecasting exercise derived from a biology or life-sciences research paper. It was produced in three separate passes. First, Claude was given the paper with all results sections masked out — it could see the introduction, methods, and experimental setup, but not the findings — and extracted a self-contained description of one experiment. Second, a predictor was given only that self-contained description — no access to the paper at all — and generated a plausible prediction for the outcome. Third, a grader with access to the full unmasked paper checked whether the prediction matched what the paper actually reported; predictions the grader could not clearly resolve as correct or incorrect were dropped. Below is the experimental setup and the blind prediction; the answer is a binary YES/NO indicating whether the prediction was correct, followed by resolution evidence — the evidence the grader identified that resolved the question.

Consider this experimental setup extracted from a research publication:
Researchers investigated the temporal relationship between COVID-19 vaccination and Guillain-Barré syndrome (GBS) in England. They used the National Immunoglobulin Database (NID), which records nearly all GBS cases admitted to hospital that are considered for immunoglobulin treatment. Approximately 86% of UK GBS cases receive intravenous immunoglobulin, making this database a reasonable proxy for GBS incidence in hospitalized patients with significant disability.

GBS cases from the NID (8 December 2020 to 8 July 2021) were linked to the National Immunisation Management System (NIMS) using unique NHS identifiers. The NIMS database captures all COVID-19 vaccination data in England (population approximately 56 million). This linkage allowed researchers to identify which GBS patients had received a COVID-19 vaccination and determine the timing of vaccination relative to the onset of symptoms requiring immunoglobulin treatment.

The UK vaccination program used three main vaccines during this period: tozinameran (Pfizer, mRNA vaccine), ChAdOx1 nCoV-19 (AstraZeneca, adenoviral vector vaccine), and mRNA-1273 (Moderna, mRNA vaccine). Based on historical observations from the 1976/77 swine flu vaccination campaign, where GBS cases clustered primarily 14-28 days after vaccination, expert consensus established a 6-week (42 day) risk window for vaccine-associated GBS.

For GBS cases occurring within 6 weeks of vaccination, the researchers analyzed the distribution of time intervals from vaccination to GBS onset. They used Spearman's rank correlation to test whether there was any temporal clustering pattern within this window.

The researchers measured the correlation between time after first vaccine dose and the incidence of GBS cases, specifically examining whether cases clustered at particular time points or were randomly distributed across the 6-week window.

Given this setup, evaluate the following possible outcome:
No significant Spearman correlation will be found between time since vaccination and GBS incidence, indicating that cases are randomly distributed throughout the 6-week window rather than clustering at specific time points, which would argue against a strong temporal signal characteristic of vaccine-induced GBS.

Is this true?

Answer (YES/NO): NO